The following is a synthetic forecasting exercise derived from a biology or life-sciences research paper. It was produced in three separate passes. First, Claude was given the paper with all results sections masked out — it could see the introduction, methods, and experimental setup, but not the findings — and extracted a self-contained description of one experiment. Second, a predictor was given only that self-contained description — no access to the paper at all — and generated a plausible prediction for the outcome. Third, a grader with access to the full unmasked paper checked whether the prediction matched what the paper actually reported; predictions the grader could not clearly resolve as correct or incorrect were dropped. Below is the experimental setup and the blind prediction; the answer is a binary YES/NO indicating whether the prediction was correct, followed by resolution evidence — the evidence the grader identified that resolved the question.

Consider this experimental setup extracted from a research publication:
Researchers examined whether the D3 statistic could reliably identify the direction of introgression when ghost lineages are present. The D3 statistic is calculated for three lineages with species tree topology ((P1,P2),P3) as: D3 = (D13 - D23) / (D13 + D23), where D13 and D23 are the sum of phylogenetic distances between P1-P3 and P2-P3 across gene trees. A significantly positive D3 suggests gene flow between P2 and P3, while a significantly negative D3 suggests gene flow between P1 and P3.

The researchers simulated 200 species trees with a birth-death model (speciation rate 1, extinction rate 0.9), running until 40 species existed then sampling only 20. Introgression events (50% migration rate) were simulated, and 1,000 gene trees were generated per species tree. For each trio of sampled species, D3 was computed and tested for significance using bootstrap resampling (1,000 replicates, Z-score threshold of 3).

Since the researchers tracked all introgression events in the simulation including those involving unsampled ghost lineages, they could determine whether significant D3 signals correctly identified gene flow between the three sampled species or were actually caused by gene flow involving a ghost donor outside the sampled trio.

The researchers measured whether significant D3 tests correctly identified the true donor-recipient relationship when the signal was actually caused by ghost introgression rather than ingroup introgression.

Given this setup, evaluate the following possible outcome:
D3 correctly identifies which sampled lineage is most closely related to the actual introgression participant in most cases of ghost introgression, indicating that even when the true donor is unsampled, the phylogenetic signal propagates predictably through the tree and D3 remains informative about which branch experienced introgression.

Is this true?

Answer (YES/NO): NO